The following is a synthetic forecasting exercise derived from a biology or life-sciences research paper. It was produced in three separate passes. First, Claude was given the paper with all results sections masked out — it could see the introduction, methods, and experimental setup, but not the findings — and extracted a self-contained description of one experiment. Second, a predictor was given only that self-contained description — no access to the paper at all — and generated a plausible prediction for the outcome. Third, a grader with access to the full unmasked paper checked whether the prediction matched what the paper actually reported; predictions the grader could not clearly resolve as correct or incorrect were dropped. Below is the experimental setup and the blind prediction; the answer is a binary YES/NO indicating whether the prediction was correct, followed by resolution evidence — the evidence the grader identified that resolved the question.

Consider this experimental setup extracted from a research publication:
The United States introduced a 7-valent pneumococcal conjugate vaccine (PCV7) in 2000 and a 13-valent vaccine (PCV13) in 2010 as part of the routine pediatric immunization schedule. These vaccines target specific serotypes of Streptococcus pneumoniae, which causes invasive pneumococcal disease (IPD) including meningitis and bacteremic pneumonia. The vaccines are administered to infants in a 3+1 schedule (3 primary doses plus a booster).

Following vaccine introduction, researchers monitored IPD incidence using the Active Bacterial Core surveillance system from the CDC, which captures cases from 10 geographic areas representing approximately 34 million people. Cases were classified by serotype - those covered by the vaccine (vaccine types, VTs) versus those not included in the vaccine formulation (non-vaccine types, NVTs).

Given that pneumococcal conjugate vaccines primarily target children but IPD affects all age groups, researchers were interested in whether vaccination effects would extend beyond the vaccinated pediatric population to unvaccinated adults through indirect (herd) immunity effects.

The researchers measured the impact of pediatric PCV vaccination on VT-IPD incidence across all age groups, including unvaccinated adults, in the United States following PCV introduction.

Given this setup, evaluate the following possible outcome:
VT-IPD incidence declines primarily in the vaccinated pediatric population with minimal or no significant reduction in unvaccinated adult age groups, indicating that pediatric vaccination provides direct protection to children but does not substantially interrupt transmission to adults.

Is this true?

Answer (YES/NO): NO